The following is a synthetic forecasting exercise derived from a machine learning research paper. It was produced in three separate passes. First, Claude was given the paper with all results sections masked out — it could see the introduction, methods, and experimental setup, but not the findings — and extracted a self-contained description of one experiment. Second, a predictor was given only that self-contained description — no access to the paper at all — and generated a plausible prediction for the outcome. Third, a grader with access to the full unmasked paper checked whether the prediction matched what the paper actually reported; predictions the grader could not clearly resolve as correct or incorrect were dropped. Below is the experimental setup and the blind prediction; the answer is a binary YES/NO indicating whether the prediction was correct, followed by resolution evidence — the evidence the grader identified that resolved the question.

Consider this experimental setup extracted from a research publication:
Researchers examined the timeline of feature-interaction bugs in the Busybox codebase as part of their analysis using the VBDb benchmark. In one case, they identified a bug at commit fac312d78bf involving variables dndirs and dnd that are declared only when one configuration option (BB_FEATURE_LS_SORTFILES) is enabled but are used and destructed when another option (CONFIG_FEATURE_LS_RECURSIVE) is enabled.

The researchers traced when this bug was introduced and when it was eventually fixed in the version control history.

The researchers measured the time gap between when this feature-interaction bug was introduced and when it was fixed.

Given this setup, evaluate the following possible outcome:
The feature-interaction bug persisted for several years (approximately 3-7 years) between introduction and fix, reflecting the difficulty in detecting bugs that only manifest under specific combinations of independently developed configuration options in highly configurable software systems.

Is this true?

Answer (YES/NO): YES